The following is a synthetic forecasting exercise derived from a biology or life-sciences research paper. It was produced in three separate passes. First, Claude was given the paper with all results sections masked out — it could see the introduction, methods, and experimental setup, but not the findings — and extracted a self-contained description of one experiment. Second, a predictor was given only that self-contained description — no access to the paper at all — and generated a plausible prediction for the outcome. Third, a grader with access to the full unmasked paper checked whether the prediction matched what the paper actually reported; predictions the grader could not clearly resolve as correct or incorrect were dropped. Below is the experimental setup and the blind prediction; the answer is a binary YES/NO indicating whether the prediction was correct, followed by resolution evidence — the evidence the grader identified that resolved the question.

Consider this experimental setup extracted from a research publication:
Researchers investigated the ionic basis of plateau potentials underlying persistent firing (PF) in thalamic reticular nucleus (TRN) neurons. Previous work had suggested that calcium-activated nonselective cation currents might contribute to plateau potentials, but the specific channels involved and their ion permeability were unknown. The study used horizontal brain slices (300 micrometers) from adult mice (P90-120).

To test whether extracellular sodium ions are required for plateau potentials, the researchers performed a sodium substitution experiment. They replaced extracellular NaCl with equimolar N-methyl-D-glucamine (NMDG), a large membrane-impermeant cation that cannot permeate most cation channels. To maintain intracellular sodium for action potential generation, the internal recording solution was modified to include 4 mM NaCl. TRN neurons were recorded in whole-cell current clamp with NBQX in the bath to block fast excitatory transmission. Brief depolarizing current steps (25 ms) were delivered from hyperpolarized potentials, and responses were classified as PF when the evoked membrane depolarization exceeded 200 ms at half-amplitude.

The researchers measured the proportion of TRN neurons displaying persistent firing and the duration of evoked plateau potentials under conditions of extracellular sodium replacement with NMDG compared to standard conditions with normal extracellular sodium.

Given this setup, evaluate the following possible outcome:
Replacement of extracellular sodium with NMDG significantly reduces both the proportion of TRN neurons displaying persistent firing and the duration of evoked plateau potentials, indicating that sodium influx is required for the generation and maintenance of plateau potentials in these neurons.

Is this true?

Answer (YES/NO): YES